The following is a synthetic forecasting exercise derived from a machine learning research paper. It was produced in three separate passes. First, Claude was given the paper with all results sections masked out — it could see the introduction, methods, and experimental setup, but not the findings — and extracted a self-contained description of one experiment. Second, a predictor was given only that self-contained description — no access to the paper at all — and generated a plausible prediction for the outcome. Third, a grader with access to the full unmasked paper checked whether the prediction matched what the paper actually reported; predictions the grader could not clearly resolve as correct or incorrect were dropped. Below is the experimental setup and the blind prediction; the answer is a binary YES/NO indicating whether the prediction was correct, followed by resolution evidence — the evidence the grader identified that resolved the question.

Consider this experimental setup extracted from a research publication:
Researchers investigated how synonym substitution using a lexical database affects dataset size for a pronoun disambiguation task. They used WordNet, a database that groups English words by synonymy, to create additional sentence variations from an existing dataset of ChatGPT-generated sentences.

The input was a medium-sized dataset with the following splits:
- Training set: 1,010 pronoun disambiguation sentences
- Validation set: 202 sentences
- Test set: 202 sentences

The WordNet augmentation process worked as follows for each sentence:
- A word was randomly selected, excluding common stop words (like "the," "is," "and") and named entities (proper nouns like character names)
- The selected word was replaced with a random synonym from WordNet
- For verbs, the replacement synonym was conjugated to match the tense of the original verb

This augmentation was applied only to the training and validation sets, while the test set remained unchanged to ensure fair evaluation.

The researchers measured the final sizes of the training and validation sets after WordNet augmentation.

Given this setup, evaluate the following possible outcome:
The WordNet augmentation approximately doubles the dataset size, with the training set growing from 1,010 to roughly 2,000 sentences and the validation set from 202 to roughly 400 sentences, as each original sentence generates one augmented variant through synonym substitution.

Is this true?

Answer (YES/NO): NO